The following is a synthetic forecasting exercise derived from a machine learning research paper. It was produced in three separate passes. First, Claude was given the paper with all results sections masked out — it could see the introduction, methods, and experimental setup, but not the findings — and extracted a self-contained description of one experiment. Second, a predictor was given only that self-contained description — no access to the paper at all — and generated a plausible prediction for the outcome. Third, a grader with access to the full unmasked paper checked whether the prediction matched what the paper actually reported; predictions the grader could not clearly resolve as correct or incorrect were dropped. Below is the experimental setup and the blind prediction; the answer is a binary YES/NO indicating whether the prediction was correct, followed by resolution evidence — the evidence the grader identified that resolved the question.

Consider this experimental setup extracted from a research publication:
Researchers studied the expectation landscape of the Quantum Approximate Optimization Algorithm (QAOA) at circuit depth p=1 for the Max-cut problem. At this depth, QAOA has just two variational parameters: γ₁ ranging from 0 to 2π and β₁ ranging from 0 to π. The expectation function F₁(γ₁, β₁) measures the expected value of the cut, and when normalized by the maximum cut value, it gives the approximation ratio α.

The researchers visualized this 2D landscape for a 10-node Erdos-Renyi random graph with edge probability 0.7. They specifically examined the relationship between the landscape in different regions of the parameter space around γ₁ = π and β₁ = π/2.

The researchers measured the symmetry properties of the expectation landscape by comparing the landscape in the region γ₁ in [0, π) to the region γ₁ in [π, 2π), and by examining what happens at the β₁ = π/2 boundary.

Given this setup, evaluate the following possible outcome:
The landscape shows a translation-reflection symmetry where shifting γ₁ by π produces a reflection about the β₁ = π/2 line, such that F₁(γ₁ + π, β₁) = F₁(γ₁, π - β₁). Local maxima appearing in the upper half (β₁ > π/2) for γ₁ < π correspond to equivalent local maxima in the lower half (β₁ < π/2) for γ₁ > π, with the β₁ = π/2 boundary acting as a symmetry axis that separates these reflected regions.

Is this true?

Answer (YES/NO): NO